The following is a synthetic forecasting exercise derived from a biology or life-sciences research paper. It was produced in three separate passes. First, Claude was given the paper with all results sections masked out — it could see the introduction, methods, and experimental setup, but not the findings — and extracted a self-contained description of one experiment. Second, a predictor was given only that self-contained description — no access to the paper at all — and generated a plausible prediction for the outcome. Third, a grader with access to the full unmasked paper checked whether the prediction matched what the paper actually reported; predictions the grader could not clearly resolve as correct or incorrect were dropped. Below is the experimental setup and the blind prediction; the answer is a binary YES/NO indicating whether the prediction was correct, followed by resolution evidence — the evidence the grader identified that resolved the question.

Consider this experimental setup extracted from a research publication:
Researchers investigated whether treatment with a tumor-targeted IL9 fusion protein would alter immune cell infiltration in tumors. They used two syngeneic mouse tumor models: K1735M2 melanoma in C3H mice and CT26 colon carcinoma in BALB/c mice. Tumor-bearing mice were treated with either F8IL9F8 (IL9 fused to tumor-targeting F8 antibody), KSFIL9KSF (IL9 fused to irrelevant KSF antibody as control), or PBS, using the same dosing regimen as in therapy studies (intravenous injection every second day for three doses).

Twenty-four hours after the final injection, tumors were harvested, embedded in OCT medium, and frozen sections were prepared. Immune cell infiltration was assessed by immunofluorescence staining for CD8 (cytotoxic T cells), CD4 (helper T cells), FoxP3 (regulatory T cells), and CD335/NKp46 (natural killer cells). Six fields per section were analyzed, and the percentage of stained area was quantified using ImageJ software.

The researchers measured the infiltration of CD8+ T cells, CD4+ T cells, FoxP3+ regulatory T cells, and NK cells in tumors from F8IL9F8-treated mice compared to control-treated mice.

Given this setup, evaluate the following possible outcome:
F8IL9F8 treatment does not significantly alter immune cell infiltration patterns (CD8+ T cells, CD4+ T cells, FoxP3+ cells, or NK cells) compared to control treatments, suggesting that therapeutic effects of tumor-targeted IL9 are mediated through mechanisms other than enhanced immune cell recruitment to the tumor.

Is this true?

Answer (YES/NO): NO